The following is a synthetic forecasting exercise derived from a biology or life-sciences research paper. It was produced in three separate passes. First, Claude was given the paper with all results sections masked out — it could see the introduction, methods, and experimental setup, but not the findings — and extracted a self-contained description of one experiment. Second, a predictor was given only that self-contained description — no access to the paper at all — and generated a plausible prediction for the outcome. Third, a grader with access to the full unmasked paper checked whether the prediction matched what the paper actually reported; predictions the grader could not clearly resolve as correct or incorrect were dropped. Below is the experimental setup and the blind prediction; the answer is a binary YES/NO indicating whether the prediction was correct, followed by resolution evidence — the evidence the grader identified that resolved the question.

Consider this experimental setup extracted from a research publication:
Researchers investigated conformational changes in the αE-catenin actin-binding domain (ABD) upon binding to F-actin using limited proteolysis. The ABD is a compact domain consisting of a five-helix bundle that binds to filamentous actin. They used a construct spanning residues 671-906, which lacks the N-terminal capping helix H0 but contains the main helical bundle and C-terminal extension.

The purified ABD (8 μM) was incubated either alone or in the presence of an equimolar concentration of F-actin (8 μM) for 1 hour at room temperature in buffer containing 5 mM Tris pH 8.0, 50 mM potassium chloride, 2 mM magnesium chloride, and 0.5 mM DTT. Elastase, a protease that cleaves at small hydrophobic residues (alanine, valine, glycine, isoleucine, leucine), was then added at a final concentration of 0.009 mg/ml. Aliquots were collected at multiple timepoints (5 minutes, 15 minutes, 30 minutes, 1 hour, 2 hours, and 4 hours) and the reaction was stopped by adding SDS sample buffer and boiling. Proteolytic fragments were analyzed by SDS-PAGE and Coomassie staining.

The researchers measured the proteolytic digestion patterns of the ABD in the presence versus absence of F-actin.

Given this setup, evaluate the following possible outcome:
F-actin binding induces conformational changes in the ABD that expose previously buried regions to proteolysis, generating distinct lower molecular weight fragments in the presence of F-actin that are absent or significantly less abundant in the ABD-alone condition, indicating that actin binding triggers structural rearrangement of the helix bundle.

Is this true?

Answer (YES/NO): YES